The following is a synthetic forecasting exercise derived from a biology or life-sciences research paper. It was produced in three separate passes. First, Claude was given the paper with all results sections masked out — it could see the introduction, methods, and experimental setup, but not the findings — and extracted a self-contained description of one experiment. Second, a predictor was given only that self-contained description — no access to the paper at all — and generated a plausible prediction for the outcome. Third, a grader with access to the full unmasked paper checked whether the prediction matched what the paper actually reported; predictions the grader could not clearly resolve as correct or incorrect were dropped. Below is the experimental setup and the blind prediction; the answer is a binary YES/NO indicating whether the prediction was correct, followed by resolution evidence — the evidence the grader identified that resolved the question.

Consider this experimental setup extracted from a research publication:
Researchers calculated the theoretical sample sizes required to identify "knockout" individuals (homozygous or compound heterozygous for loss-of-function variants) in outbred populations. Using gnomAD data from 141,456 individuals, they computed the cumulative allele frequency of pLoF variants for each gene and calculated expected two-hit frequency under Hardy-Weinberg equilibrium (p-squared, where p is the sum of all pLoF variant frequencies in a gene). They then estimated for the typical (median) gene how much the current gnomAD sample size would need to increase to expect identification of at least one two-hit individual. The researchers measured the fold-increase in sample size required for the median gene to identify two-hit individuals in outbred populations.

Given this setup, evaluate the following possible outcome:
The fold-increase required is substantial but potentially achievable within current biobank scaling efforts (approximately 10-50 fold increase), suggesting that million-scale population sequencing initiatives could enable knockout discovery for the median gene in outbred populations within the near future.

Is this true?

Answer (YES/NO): NO